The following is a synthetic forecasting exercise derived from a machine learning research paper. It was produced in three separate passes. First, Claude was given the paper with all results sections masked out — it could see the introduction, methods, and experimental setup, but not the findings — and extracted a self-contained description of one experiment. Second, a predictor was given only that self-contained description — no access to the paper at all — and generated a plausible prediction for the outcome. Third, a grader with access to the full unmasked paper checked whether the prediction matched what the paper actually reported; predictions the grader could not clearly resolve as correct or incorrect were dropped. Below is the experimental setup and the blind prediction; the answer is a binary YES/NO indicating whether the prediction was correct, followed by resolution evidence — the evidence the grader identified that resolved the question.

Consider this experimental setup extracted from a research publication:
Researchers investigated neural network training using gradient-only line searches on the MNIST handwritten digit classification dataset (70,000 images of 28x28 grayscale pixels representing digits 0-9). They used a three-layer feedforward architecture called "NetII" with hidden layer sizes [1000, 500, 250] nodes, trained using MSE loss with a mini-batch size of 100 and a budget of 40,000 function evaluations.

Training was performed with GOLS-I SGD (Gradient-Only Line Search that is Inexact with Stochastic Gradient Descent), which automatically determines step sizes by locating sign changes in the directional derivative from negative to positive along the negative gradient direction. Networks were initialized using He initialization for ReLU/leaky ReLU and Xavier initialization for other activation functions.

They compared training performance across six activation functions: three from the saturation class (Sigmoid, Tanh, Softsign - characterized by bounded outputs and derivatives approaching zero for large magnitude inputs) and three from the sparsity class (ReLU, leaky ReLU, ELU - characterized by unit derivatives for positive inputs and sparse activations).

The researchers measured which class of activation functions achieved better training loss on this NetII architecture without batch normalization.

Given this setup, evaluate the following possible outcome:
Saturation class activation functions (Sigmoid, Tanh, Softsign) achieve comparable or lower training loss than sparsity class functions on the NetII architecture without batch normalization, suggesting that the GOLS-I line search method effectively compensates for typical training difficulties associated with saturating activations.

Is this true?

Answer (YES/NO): NO